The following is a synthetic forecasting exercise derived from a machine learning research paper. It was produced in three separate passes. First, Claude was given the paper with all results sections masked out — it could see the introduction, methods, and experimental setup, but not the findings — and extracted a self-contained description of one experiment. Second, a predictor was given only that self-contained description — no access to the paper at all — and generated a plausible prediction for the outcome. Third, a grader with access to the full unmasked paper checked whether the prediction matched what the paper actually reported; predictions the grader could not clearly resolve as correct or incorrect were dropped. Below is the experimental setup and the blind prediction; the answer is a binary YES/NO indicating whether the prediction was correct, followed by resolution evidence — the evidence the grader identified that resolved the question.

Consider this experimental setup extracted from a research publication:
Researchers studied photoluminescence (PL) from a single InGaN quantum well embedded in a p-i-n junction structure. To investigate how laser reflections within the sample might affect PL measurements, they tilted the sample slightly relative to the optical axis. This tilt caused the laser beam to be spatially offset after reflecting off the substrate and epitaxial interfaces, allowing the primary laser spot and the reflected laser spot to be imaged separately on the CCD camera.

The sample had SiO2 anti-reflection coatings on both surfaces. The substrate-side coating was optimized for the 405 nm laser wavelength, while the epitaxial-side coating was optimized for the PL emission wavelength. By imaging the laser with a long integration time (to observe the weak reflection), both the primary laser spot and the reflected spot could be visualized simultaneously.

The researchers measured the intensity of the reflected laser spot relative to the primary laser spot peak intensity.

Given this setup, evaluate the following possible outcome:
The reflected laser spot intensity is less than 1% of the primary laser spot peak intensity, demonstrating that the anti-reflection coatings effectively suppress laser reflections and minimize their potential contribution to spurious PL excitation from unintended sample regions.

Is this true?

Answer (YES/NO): YES